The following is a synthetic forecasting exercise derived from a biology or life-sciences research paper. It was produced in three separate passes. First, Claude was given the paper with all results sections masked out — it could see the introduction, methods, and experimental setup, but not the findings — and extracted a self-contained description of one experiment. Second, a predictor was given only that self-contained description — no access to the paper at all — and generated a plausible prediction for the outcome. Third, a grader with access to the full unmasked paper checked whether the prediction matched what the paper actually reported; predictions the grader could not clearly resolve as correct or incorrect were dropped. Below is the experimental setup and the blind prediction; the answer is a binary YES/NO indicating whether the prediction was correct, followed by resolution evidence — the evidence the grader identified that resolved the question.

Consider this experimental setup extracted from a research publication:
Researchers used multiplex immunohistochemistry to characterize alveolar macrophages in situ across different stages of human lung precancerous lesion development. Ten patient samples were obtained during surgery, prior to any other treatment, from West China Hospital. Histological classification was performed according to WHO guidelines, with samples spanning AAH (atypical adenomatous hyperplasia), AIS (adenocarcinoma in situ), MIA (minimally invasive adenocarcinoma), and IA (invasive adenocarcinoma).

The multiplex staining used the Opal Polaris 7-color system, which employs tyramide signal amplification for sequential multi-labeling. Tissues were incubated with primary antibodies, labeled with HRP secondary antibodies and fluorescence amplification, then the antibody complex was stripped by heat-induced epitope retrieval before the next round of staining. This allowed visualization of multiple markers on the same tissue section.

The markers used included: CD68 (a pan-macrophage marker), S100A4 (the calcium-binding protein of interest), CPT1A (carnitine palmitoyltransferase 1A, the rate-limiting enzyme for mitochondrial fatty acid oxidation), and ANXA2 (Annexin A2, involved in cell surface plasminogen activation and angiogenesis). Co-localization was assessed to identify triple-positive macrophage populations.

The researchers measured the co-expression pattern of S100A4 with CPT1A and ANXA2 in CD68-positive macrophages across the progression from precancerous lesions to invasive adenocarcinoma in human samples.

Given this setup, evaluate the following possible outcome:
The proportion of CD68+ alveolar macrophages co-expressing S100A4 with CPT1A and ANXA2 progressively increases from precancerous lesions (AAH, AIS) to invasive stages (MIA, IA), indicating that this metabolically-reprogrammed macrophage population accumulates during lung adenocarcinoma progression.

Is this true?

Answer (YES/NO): NO